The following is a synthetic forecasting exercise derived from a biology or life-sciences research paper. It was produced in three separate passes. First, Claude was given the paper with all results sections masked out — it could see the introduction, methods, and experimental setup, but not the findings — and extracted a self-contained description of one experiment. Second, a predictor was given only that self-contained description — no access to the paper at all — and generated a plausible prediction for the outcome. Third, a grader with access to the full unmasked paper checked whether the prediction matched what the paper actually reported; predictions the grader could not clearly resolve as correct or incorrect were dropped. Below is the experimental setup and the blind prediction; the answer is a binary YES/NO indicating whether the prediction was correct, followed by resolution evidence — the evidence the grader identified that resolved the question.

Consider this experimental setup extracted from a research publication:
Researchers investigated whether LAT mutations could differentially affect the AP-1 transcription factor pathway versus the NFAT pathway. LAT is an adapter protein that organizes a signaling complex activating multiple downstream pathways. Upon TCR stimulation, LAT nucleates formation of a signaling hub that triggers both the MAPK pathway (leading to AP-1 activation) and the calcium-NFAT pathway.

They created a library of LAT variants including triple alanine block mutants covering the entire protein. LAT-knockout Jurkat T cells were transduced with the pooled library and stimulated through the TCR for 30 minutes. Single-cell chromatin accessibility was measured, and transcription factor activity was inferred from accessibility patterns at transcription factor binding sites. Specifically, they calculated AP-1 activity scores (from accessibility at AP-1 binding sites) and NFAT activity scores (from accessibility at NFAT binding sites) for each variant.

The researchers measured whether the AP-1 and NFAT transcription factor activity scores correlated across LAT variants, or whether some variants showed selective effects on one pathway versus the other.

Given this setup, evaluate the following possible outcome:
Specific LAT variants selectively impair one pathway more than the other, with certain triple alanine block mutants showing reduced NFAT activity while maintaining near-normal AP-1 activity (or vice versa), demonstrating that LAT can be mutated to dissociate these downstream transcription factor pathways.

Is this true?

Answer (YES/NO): NO